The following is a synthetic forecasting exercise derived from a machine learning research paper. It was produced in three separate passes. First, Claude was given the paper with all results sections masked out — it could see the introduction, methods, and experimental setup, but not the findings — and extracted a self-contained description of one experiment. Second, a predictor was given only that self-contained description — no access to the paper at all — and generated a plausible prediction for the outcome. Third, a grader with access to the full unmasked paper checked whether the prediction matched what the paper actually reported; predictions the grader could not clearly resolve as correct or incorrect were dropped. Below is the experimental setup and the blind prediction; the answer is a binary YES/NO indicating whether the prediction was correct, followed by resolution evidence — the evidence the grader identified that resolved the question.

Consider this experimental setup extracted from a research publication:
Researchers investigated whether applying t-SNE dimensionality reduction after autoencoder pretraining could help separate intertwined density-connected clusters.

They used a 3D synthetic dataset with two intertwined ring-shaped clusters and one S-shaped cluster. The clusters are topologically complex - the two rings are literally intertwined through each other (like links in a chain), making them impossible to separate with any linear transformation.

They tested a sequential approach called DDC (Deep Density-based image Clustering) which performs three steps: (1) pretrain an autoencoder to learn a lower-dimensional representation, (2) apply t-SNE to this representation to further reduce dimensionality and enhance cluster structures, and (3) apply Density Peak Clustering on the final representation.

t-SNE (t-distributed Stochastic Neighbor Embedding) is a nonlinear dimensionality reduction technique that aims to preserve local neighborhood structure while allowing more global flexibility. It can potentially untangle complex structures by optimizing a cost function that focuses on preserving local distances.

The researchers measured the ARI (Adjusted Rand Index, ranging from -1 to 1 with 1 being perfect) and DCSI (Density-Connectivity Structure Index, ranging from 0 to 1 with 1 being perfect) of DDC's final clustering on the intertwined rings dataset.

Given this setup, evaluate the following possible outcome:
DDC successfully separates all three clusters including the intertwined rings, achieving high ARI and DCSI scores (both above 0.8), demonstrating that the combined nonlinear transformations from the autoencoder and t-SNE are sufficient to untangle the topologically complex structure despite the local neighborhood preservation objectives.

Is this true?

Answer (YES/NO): NO